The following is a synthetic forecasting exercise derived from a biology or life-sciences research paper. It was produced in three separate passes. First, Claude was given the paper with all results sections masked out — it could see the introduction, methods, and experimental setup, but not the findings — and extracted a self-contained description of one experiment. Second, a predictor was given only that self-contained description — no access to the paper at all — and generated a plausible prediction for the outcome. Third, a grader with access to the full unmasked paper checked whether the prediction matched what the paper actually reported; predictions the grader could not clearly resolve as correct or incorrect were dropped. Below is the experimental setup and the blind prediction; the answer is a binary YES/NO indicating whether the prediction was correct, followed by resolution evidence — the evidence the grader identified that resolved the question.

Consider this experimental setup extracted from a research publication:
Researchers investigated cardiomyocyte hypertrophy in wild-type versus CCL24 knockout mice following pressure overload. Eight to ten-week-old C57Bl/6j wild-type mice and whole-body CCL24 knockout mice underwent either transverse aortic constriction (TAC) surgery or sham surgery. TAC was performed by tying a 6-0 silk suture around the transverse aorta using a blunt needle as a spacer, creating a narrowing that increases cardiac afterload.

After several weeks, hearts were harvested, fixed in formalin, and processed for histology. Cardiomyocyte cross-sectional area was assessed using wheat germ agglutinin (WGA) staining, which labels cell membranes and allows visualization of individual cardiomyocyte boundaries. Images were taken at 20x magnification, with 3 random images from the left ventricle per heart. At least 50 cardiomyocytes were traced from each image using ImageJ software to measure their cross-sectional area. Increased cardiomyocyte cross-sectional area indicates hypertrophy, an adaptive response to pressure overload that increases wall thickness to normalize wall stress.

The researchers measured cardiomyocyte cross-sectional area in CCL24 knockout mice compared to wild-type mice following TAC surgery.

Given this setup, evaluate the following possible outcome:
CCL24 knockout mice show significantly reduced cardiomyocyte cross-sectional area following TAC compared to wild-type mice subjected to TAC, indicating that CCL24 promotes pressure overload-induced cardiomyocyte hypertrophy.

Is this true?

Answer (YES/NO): NO